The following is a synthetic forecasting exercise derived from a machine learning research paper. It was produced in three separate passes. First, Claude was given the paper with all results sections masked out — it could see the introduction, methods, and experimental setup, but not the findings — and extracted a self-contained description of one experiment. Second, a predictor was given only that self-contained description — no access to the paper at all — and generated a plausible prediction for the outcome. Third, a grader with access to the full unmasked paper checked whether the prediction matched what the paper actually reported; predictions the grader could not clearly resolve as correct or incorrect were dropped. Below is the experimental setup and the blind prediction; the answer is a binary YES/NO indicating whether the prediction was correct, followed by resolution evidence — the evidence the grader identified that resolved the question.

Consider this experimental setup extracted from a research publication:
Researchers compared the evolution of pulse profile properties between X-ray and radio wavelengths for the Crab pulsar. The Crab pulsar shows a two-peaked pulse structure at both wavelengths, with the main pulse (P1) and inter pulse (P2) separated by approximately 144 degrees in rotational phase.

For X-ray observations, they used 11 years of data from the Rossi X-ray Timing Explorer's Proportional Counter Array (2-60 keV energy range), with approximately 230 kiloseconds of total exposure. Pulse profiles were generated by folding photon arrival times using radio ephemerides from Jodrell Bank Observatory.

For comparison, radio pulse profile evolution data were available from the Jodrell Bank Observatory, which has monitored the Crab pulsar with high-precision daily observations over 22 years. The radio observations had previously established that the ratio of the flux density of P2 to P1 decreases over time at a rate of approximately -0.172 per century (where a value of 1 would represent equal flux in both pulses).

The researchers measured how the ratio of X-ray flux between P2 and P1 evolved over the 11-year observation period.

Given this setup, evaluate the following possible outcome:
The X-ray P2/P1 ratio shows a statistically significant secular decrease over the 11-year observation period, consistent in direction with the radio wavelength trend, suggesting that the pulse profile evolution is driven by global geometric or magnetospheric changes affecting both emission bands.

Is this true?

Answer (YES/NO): YES